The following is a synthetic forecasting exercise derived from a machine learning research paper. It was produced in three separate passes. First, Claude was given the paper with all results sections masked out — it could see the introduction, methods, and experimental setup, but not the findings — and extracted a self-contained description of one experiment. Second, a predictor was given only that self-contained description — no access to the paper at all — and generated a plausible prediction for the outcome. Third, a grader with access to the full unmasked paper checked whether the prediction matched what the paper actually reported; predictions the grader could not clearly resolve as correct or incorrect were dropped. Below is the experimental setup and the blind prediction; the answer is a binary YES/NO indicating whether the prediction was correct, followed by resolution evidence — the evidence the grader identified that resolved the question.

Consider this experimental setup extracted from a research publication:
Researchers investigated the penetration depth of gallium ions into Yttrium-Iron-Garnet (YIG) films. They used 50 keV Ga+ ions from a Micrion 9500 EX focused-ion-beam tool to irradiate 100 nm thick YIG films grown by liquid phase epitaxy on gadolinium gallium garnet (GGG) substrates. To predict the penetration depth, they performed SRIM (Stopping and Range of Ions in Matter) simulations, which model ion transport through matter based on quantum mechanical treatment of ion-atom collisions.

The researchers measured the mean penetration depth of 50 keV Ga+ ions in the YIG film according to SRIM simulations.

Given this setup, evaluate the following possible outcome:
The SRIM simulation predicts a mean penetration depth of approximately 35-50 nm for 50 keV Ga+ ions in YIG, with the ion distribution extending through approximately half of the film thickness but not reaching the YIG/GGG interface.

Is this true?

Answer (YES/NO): NO